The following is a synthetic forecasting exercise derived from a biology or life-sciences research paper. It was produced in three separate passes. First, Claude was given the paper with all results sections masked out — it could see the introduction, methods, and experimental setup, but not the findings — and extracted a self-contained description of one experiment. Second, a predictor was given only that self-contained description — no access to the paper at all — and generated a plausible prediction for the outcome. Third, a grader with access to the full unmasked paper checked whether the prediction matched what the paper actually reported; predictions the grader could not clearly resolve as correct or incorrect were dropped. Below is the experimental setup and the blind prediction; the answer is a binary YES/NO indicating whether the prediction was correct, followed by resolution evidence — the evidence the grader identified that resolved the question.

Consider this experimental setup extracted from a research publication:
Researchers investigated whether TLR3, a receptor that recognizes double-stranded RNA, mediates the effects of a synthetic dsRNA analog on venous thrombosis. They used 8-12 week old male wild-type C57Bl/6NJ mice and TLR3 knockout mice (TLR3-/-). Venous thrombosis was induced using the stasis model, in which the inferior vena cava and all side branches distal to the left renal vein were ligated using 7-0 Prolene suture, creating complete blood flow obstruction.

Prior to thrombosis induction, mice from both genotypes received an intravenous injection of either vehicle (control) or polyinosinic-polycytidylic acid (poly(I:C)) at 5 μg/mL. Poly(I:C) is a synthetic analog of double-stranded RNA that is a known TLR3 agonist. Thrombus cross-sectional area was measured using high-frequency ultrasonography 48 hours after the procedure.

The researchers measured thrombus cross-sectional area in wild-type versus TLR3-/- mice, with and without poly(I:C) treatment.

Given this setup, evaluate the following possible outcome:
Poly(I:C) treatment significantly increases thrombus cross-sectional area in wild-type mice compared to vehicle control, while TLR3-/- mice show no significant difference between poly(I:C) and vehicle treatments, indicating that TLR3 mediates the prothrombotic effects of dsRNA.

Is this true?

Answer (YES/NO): NO